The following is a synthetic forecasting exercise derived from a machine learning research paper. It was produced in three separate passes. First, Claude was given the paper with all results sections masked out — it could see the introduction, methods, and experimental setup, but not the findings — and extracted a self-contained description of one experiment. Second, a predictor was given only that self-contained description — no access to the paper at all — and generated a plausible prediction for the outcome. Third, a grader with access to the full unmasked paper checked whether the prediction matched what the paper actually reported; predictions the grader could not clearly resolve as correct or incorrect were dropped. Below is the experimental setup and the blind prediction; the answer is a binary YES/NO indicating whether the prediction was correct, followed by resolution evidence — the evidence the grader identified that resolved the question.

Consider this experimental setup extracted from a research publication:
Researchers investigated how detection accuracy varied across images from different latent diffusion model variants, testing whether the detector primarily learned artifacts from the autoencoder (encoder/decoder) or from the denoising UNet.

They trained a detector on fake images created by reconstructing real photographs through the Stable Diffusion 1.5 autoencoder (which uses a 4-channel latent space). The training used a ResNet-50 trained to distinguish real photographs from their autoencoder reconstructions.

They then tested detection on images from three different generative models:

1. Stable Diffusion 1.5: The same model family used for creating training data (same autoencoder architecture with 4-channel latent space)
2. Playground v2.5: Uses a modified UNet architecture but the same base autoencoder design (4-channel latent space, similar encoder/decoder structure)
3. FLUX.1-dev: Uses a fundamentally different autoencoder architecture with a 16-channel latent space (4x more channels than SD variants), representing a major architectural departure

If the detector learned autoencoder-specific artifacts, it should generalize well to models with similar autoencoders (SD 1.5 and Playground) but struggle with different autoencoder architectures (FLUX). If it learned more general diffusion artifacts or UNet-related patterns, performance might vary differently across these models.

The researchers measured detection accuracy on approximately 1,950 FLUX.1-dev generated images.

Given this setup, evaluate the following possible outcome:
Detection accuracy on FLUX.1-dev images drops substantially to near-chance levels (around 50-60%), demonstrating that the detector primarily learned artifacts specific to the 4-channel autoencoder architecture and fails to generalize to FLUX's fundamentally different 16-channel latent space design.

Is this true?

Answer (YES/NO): NO